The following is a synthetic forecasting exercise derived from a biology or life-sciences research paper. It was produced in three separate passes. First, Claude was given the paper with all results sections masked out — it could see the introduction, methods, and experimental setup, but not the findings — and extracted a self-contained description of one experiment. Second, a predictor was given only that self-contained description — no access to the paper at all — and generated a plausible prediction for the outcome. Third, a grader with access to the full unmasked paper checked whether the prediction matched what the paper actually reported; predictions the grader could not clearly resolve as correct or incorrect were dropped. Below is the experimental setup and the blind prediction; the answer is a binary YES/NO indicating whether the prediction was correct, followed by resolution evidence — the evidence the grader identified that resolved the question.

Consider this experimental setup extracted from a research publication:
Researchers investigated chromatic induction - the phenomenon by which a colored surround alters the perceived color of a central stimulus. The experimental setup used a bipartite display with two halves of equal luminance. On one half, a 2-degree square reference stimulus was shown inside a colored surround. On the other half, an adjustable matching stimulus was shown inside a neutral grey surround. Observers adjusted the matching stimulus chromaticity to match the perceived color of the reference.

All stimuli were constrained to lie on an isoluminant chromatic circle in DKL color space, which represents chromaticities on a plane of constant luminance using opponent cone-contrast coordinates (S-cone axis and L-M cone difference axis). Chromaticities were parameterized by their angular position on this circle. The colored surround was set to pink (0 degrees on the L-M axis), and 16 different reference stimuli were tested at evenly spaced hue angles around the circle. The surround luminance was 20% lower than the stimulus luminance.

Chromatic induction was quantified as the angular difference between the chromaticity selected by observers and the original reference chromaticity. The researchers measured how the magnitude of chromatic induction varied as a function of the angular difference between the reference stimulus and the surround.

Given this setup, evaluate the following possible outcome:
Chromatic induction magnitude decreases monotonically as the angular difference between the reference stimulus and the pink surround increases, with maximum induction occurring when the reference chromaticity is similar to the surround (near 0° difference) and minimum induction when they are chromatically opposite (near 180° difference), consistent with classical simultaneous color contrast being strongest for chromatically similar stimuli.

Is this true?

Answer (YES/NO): NO